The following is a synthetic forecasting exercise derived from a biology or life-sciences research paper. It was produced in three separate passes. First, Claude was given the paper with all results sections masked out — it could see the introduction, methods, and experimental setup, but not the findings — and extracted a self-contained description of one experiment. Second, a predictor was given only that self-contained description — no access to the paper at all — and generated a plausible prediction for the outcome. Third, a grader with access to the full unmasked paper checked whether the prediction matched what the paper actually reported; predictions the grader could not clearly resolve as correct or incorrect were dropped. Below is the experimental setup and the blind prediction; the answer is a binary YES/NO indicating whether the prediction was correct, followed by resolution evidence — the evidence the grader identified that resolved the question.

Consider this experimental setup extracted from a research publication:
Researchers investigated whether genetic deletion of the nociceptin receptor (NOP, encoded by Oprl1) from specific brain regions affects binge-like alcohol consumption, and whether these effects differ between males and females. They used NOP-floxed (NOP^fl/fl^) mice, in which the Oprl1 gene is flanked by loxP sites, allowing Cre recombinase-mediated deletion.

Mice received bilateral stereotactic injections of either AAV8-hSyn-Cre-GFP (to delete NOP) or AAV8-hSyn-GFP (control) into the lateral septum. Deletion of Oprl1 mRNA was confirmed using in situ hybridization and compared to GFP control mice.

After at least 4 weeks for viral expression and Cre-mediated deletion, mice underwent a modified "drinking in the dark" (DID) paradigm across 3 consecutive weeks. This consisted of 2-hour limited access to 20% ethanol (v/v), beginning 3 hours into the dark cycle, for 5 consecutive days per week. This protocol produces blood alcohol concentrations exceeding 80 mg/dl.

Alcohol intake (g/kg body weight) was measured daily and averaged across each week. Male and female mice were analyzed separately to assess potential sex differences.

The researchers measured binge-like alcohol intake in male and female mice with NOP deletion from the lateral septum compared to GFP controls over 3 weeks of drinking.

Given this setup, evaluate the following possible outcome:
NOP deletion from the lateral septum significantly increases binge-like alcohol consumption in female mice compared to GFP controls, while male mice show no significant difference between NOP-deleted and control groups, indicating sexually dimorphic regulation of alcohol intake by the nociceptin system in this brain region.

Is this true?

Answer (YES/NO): NO